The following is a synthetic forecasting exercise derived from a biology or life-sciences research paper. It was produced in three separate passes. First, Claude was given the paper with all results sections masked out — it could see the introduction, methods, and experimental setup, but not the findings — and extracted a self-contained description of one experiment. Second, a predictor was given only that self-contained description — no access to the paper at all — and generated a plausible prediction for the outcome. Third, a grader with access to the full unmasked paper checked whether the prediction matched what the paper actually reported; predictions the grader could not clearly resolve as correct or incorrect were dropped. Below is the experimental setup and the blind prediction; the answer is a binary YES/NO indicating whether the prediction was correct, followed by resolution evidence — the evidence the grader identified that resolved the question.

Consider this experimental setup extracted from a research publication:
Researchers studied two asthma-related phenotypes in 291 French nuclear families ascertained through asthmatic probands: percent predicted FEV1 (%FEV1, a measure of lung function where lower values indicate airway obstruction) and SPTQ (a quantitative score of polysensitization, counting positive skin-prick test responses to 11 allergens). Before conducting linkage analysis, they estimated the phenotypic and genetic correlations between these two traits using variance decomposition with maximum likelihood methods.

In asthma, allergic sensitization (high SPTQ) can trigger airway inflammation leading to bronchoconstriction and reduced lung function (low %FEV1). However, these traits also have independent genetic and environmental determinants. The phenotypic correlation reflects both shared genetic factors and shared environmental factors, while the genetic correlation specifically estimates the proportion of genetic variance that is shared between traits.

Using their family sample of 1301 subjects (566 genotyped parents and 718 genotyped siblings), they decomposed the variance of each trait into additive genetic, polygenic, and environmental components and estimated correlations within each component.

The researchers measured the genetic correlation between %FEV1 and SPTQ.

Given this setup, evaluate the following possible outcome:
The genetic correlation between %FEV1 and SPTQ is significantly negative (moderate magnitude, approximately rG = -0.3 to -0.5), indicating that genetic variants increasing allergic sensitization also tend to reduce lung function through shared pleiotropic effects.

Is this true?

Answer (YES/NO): NO